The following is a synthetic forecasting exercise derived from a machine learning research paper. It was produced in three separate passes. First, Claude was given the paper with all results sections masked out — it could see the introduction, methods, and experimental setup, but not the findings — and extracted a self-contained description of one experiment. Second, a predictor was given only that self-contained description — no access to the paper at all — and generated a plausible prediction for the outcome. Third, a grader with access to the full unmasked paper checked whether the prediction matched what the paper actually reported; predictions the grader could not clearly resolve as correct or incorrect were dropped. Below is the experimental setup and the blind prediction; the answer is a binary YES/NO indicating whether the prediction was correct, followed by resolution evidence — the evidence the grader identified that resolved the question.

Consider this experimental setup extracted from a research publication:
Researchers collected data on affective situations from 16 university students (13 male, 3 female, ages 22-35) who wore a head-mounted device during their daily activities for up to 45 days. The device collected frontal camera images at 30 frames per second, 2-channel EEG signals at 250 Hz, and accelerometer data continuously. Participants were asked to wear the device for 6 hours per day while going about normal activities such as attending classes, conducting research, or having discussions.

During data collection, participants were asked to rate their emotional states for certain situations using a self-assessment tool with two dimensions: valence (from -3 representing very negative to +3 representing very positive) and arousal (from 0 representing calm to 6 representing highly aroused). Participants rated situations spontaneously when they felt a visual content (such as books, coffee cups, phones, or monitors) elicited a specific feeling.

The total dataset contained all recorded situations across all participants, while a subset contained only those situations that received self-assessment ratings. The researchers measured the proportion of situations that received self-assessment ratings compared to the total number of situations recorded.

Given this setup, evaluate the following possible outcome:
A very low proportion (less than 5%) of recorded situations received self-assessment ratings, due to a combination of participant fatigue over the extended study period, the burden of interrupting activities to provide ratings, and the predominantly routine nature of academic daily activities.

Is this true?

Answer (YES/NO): NO